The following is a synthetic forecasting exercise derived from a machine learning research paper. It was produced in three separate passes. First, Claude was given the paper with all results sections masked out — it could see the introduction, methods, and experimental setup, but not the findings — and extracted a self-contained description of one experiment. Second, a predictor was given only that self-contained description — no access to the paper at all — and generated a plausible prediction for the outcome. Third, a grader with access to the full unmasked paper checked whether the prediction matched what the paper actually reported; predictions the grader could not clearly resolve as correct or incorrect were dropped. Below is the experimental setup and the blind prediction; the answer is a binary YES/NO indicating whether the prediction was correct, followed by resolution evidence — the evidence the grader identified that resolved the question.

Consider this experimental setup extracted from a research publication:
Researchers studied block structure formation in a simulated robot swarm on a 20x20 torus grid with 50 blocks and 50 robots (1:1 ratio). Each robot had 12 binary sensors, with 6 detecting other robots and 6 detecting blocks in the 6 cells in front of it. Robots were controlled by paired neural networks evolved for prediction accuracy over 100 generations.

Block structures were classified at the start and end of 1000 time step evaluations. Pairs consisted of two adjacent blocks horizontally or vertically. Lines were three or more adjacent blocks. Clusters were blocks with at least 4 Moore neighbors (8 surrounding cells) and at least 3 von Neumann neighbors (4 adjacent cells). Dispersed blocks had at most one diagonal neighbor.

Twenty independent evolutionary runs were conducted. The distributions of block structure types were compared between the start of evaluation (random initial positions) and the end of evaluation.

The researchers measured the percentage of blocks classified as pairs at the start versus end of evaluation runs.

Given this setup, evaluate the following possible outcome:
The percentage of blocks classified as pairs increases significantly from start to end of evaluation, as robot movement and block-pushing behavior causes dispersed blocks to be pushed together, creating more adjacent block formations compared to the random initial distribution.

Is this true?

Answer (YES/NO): YES